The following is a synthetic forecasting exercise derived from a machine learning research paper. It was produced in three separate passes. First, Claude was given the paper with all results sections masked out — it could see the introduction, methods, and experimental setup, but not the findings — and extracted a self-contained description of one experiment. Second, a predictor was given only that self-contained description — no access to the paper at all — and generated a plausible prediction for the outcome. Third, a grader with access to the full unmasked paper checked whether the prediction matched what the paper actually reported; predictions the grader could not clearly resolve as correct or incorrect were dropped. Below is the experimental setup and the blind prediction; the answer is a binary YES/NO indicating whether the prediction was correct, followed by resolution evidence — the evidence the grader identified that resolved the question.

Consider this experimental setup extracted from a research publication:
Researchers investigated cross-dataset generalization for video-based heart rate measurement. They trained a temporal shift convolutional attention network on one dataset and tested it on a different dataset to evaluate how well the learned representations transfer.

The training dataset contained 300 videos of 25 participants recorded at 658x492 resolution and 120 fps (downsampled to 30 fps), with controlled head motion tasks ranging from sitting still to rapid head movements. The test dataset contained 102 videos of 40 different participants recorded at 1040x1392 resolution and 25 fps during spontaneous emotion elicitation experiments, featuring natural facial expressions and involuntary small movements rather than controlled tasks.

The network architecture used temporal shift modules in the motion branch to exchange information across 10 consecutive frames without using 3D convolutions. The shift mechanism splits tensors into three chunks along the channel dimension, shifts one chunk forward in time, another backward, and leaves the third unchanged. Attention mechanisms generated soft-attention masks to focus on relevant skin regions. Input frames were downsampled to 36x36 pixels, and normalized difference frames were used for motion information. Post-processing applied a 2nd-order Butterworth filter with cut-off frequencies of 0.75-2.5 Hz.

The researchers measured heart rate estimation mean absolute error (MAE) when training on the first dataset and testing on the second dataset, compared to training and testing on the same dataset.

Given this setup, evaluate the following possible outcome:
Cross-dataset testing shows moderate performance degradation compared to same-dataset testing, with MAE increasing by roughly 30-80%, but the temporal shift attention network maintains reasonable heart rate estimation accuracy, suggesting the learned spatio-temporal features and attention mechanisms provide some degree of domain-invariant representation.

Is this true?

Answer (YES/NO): NO